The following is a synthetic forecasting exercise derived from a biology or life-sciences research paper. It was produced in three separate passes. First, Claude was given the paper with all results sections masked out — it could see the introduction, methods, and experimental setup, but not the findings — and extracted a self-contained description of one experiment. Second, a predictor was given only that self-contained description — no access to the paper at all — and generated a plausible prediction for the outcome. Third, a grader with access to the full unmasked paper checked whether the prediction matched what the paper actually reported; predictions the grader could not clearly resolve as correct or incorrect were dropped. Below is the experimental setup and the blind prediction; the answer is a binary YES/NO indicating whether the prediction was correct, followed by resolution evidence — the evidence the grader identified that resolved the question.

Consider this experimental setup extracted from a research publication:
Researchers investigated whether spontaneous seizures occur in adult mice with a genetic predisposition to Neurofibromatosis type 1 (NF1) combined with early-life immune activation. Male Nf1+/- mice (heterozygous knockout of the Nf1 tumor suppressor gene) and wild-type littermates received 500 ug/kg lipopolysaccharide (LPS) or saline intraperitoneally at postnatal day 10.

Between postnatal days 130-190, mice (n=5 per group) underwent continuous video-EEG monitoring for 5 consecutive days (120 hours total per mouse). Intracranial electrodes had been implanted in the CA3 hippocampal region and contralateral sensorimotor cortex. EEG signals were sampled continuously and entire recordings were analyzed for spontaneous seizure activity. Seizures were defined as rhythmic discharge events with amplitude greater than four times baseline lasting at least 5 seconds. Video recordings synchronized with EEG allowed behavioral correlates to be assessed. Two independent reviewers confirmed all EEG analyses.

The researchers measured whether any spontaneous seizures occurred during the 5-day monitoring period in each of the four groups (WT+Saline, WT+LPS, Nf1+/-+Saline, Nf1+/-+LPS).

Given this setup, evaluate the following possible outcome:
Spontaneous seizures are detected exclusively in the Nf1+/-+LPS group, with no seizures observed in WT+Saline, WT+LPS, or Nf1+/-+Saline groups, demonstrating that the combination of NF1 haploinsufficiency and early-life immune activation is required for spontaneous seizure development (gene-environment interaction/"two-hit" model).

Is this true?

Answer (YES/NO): YES